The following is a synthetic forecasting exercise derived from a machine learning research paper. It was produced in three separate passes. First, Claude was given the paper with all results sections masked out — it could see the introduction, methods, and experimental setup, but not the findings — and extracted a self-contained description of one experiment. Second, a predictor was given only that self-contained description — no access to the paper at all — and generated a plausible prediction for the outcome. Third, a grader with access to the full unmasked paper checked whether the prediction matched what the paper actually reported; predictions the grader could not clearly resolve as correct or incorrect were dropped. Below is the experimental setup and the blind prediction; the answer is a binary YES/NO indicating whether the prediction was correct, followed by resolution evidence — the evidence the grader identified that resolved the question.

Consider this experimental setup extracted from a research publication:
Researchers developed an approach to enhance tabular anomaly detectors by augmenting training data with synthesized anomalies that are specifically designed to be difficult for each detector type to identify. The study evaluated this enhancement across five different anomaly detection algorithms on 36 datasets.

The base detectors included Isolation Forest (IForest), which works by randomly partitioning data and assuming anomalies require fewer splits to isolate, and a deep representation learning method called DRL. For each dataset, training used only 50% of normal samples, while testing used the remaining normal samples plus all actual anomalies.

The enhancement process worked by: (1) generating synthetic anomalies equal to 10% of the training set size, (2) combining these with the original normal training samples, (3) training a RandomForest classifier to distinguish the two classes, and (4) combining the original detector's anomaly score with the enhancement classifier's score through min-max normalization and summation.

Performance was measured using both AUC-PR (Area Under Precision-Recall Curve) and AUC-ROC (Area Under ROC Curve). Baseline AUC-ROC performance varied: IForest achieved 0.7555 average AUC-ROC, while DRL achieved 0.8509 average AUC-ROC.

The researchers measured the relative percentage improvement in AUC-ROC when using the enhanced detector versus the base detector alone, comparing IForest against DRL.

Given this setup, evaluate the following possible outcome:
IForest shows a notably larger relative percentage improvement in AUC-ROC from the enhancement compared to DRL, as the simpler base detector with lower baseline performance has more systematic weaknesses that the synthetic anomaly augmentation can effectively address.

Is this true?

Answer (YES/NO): YES